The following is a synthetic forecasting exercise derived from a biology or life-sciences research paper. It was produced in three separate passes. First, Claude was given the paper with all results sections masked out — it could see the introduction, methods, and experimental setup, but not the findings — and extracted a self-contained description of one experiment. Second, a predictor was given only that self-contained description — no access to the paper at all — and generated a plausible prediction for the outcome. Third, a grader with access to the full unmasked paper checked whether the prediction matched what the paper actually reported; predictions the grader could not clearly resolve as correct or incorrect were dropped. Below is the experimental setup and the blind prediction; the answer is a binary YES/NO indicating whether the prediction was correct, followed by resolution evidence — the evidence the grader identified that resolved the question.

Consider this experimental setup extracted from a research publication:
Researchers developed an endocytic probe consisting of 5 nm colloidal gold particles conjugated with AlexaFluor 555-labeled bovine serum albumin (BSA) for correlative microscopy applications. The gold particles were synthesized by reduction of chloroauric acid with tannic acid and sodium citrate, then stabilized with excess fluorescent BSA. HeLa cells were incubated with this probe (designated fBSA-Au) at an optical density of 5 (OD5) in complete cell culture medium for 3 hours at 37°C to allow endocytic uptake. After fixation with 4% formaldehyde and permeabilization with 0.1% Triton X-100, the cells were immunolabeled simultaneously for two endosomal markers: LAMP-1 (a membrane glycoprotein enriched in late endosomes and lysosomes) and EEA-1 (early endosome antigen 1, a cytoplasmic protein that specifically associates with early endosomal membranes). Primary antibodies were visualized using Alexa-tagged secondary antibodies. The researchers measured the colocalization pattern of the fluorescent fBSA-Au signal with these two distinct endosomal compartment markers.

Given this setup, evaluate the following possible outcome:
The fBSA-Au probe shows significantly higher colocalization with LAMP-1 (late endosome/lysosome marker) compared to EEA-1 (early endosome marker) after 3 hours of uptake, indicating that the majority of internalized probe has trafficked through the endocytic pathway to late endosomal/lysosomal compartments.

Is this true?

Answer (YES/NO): NO